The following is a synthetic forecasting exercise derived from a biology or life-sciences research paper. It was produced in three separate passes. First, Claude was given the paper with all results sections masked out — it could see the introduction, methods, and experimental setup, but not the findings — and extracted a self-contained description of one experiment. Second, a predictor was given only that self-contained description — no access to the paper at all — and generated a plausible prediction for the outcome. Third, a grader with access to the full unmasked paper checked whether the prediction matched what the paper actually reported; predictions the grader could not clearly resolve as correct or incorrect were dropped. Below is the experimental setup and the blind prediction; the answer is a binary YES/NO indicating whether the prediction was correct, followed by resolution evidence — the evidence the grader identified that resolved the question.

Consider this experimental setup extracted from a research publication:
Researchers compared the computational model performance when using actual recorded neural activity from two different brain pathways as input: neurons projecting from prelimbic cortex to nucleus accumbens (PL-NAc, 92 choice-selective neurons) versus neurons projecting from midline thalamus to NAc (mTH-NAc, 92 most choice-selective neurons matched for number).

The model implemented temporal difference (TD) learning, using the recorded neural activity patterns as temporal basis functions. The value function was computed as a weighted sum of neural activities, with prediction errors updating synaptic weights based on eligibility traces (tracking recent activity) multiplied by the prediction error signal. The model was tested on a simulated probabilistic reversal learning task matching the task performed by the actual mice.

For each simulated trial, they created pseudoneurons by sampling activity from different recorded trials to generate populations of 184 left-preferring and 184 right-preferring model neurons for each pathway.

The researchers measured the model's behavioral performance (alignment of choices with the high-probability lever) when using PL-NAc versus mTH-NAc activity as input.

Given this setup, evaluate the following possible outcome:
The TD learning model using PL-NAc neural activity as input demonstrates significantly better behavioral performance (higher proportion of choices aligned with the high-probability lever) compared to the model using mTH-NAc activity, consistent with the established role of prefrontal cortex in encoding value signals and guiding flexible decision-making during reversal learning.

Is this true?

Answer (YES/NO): YES